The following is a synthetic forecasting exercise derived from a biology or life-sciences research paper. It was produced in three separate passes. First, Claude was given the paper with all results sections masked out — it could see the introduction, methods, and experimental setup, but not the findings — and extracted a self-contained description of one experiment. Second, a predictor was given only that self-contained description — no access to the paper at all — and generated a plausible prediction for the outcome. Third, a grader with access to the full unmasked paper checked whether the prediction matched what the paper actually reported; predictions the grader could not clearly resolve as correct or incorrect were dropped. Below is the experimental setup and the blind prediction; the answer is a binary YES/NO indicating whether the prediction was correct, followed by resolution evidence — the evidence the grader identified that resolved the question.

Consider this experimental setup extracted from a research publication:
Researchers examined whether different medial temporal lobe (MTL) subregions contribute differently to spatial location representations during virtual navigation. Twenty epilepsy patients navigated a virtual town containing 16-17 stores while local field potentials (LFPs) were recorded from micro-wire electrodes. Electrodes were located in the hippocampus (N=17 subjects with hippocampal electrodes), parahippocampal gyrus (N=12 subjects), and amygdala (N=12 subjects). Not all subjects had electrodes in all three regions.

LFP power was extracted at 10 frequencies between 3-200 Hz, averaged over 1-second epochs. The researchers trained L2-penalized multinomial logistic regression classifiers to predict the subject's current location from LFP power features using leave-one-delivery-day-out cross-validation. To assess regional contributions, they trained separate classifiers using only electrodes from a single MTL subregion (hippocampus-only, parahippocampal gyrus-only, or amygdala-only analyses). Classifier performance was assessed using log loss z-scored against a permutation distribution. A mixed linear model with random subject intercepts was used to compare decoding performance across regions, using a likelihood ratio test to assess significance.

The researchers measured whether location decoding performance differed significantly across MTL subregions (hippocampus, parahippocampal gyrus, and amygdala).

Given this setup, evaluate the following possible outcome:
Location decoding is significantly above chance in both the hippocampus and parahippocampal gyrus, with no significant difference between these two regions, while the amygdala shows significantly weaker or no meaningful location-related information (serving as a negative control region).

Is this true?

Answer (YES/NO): NO